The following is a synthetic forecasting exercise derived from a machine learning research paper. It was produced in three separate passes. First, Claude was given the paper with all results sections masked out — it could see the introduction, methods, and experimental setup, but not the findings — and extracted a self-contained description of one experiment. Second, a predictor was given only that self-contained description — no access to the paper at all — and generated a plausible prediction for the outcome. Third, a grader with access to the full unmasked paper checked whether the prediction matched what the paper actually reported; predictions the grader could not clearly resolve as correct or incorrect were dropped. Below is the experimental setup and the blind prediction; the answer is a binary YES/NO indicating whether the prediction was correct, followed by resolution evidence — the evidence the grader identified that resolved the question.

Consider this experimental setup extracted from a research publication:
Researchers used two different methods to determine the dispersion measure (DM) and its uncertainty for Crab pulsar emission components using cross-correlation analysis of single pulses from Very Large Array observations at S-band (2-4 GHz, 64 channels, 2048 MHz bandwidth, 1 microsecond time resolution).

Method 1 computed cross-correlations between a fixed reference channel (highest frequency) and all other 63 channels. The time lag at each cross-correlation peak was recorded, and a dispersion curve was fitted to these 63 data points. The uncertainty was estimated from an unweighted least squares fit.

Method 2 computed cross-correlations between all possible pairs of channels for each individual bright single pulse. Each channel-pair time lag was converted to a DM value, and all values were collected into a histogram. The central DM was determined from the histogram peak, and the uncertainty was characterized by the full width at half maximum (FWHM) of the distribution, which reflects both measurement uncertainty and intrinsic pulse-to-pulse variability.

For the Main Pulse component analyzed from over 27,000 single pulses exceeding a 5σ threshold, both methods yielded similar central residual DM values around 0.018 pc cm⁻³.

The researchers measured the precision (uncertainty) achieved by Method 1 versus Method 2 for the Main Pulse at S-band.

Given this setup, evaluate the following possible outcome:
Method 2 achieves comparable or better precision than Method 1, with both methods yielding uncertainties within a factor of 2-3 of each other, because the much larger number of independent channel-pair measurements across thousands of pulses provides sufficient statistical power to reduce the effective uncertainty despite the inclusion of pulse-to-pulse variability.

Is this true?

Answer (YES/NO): NO